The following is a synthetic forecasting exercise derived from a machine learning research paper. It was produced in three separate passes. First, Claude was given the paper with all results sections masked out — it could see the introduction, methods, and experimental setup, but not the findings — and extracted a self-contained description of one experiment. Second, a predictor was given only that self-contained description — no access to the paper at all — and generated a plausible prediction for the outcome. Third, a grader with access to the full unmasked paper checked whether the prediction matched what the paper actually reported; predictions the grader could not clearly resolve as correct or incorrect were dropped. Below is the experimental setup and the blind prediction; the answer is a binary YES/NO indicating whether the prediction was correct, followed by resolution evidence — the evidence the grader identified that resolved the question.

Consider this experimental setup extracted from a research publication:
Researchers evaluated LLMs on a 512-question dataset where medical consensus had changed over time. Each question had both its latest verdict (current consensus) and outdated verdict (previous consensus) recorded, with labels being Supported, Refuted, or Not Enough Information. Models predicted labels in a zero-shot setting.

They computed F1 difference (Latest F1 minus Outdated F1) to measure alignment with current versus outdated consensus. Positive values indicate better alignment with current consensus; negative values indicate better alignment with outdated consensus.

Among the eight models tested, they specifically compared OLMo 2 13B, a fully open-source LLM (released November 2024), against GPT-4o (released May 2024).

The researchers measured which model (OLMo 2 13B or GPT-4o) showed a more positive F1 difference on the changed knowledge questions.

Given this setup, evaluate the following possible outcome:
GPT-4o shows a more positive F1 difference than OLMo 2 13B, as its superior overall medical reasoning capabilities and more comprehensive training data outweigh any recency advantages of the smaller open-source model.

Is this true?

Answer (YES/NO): NO